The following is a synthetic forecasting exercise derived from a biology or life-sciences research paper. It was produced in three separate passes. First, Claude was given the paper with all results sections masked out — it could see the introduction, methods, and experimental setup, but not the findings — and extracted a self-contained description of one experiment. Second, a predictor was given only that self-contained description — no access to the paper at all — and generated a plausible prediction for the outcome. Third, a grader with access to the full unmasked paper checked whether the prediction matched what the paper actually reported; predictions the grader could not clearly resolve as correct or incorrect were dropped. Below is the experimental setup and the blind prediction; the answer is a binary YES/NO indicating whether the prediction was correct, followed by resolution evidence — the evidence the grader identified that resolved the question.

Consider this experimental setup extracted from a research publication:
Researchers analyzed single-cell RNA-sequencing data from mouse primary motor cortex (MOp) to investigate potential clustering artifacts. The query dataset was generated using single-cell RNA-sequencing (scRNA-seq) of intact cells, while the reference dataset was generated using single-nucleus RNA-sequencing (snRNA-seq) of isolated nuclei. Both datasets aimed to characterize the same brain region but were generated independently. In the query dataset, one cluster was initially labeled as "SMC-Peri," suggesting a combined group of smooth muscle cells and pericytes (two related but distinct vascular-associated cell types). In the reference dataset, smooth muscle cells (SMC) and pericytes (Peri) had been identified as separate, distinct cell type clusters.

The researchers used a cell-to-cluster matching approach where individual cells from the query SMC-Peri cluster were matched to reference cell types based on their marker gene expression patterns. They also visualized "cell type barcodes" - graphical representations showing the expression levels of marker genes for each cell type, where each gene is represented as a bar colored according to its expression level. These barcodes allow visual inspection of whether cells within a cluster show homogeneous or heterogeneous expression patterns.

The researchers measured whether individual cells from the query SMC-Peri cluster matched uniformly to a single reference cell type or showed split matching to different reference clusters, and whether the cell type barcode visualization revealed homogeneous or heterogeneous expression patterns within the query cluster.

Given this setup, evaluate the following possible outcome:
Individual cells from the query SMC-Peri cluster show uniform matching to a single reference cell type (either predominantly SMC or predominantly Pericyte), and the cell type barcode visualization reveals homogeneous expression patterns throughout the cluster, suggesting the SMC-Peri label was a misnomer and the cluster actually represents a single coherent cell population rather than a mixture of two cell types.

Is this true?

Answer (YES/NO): NO